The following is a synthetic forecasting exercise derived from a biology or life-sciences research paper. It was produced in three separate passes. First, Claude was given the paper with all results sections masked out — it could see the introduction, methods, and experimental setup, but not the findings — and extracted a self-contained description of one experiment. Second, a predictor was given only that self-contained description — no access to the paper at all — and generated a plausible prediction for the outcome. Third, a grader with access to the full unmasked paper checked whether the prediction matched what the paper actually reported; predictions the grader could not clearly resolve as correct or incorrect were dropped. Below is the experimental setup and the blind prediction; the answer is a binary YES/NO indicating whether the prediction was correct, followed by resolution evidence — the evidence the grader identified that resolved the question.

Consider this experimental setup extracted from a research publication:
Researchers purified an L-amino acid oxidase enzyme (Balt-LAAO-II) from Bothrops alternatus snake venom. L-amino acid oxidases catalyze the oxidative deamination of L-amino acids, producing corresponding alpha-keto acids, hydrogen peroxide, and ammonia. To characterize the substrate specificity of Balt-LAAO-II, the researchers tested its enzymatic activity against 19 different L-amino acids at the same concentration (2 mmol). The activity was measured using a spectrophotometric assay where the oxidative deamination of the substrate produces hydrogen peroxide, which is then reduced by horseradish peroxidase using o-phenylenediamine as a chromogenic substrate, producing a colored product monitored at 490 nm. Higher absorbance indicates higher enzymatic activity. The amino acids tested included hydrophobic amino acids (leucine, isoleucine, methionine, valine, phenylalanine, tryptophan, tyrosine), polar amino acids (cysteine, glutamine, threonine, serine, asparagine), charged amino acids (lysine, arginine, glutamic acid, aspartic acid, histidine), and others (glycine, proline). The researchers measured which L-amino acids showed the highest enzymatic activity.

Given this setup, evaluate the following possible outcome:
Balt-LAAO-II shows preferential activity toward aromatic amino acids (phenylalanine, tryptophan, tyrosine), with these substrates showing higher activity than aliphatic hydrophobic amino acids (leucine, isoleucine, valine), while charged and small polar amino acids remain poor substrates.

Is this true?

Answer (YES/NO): NO